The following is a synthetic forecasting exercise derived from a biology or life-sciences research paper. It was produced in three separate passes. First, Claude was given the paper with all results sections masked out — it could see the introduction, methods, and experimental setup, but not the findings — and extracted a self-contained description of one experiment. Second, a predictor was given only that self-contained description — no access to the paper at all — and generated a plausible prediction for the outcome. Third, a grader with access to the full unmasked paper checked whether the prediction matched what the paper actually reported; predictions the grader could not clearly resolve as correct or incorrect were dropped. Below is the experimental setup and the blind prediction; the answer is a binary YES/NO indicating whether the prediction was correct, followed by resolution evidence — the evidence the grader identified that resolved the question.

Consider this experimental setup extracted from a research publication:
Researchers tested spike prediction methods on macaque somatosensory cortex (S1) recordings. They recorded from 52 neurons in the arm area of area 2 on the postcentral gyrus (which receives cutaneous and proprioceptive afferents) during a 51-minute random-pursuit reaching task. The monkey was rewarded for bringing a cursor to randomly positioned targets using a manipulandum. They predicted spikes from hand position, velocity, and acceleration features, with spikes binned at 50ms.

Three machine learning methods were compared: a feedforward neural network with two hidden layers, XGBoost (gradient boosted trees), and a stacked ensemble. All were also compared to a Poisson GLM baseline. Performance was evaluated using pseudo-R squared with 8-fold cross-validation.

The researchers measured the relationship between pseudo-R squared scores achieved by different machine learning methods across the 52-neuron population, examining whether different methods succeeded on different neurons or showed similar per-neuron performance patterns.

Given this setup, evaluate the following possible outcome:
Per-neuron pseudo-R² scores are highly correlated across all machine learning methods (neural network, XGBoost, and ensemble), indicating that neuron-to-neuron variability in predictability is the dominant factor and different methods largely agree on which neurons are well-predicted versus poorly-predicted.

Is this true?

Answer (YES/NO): YES